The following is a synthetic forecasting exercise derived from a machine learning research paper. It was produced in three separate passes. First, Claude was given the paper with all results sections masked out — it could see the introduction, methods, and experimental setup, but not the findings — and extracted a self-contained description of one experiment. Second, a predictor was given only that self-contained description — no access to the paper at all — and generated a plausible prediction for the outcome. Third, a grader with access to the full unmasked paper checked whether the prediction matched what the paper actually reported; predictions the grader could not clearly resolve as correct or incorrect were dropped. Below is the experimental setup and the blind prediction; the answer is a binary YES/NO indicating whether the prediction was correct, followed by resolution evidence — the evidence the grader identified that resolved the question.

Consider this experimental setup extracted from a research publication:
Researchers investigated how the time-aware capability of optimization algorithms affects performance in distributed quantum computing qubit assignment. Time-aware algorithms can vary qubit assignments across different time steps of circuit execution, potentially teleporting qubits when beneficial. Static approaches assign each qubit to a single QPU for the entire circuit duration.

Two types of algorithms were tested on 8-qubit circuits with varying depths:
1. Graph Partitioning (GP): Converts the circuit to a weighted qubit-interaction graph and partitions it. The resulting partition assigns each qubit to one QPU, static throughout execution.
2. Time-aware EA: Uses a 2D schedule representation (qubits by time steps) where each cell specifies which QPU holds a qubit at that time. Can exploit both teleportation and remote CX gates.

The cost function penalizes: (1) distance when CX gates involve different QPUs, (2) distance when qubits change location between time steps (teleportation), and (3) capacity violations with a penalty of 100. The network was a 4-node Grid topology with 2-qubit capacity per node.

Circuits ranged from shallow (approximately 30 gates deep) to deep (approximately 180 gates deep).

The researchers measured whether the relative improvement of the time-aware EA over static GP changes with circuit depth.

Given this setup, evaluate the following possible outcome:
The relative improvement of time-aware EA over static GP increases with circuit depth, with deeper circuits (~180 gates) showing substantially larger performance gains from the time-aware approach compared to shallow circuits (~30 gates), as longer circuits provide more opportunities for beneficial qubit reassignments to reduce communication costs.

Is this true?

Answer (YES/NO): YES